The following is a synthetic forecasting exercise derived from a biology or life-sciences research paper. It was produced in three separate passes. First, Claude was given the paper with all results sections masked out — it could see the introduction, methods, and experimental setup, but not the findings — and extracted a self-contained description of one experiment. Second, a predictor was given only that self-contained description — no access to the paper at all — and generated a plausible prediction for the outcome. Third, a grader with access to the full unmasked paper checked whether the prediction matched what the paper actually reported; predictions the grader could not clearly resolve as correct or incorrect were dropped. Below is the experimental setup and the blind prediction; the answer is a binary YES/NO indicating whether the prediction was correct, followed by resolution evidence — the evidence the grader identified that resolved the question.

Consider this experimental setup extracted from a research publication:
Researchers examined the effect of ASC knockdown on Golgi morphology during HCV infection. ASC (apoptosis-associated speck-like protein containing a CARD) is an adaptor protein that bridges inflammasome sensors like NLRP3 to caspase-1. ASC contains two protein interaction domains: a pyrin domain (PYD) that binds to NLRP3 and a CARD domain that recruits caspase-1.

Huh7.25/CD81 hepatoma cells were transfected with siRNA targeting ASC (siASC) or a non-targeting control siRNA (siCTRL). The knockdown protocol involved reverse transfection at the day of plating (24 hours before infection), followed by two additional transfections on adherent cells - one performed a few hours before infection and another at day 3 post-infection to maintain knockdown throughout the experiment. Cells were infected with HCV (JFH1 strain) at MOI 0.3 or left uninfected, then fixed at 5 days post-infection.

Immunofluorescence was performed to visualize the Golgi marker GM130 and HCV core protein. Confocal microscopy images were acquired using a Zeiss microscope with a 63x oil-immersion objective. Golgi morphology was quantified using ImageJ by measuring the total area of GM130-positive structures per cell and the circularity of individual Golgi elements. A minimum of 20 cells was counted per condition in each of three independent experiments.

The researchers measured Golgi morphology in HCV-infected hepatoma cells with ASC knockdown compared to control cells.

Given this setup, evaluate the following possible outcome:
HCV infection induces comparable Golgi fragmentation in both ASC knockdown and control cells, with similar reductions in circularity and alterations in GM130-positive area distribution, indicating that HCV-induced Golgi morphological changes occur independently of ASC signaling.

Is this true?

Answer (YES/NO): NO